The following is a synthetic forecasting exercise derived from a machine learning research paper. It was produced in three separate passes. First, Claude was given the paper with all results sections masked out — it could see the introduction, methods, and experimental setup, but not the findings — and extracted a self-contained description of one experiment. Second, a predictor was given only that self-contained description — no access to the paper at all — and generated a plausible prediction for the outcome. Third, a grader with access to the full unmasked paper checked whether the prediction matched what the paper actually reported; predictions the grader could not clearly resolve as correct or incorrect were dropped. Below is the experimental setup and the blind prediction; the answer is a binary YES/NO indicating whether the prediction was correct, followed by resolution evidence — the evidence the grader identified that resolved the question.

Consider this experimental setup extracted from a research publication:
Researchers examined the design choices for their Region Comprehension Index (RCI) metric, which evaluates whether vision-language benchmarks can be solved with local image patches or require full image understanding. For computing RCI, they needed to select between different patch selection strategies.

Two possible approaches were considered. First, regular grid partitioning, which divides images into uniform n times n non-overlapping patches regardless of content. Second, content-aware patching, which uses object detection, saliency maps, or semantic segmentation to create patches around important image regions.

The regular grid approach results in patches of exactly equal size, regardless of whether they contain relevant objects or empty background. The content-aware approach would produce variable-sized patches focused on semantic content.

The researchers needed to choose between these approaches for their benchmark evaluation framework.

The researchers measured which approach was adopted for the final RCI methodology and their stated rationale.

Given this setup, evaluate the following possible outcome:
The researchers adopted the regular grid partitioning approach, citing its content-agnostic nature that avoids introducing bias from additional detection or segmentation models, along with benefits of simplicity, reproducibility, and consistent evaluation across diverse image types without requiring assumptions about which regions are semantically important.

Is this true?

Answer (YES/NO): YES